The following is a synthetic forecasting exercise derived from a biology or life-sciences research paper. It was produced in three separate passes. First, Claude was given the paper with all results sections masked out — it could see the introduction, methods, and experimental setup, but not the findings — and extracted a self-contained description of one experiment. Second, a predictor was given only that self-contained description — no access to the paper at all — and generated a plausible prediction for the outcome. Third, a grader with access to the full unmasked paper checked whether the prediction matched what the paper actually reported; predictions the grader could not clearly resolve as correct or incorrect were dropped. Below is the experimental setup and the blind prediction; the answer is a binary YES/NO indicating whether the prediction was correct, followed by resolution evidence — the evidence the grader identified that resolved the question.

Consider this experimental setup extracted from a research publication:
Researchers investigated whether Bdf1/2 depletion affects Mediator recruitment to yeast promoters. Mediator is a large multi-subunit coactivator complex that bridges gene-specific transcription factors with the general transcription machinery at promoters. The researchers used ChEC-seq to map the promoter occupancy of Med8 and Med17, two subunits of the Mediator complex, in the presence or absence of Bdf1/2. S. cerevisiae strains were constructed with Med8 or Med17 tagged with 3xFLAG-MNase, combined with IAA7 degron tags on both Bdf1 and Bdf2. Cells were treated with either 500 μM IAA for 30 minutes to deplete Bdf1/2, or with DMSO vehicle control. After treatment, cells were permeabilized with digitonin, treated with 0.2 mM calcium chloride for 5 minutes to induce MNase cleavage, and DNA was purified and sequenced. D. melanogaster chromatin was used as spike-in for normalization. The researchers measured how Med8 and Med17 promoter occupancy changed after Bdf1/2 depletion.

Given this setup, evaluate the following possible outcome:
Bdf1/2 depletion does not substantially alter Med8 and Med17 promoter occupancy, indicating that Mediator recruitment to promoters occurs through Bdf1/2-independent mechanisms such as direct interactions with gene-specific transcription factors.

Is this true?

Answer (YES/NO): NO